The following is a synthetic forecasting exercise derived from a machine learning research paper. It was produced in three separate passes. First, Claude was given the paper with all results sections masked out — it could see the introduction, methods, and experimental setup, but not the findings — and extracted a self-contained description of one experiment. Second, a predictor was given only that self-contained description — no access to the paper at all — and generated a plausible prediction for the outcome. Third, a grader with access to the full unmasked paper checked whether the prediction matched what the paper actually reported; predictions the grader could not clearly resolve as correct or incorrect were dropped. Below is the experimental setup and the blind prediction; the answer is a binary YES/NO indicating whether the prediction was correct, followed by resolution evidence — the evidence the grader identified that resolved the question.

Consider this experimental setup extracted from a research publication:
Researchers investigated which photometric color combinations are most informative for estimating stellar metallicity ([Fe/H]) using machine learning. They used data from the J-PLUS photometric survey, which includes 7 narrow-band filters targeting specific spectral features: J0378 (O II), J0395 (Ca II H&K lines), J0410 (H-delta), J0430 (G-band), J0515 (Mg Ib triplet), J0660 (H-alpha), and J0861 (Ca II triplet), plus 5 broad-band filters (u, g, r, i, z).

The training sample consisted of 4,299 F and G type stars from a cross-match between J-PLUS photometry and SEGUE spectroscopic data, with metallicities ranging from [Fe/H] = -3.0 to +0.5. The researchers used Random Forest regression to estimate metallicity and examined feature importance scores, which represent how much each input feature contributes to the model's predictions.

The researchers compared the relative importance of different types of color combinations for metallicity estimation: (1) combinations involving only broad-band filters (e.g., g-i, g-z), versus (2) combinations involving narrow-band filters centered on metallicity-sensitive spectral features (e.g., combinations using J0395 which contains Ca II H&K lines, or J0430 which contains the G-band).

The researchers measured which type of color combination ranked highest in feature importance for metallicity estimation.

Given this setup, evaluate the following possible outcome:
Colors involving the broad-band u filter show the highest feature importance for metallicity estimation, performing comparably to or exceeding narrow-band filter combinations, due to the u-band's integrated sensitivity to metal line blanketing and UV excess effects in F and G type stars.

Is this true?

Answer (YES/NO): NO